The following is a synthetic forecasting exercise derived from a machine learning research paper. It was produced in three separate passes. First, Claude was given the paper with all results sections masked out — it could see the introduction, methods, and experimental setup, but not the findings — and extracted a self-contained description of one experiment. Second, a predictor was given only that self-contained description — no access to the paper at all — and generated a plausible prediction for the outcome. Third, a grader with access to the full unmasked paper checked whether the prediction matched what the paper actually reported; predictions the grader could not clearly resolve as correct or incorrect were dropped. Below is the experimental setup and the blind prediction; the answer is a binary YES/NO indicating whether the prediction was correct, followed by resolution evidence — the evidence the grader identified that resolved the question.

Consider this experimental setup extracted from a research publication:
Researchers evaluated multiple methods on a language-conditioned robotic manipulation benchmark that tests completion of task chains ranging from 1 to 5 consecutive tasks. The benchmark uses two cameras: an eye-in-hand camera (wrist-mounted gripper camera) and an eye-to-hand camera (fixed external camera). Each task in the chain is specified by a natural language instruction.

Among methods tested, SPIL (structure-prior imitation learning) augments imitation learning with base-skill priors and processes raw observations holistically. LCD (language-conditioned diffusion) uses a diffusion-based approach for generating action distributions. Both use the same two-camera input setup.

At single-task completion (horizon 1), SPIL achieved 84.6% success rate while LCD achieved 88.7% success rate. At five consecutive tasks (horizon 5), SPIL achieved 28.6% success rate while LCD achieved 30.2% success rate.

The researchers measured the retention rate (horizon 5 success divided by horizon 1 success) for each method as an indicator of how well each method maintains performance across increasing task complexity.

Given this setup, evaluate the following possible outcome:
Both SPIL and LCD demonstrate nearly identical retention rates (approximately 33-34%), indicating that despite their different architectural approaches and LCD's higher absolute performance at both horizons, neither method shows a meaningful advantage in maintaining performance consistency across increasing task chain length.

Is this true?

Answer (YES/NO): YES